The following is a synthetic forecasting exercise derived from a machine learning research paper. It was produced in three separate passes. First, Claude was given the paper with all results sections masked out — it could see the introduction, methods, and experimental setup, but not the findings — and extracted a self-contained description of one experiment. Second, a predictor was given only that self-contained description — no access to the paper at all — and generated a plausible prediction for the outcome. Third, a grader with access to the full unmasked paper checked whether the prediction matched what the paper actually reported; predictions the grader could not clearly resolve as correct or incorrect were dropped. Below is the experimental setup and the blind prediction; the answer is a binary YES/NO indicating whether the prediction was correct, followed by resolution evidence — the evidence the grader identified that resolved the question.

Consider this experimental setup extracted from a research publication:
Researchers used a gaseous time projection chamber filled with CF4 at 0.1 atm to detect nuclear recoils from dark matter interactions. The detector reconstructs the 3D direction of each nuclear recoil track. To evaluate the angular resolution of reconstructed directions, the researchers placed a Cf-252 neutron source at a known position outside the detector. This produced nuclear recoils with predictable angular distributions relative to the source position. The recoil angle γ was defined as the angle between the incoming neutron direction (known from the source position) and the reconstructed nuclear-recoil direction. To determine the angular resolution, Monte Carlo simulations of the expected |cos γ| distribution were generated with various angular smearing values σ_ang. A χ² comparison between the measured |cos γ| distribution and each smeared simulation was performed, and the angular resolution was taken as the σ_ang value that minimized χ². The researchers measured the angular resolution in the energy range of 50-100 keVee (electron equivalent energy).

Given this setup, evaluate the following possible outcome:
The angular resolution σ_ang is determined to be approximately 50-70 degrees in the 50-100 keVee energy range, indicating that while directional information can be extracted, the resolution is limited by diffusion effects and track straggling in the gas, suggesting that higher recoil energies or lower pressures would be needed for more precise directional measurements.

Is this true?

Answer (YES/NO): YES